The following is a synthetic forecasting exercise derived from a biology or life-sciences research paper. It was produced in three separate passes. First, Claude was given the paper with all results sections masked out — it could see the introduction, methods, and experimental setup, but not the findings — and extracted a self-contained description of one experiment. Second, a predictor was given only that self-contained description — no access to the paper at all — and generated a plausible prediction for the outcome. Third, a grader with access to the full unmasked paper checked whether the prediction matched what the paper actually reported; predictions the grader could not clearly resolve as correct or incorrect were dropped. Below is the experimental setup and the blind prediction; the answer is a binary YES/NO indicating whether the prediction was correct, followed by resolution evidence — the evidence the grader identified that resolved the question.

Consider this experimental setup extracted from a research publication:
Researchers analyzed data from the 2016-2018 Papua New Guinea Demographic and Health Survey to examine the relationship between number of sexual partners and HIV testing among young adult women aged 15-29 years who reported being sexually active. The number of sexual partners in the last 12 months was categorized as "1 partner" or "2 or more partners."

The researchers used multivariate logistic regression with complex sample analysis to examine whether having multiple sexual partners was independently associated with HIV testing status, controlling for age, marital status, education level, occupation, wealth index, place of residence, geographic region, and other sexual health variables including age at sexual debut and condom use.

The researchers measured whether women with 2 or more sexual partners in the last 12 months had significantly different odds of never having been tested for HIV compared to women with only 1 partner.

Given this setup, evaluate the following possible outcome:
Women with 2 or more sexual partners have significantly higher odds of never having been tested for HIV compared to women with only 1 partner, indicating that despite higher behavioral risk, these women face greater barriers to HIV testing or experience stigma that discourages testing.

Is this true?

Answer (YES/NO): NO